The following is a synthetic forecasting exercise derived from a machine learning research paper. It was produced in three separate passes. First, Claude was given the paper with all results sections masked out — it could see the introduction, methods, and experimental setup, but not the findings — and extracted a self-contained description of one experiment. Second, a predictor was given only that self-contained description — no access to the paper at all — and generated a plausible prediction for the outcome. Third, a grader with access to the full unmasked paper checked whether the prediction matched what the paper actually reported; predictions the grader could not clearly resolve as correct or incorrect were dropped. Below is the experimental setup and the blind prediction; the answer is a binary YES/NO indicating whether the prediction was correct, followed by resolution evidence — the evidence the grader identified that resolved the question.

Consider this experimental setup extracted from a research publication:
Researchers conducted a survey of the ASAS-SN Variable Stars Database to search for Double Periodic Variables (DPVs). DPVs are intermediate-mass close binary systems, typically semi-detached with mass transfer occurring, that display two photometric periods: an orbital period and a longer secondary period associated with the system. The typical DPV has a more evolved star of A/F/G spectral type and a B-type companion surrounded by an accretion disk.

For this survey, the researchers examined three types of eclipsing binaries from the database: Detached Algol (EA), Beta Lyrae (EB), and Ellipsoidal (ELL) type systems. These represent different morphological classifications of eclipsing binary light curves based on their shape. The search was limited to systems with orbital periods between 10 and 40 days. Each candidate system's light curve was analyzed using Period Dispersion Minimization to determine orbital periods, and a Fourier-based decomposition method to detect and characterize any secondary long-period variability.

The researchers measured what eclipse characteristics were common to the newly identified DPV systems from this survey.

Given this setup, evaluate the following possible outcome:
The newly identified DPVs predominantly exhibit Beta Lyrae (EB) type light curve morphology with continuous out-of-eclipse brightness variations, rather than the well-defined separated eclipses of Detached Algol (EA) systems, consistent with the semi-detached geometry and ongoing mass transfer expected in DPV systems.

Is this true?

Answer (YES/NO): NO